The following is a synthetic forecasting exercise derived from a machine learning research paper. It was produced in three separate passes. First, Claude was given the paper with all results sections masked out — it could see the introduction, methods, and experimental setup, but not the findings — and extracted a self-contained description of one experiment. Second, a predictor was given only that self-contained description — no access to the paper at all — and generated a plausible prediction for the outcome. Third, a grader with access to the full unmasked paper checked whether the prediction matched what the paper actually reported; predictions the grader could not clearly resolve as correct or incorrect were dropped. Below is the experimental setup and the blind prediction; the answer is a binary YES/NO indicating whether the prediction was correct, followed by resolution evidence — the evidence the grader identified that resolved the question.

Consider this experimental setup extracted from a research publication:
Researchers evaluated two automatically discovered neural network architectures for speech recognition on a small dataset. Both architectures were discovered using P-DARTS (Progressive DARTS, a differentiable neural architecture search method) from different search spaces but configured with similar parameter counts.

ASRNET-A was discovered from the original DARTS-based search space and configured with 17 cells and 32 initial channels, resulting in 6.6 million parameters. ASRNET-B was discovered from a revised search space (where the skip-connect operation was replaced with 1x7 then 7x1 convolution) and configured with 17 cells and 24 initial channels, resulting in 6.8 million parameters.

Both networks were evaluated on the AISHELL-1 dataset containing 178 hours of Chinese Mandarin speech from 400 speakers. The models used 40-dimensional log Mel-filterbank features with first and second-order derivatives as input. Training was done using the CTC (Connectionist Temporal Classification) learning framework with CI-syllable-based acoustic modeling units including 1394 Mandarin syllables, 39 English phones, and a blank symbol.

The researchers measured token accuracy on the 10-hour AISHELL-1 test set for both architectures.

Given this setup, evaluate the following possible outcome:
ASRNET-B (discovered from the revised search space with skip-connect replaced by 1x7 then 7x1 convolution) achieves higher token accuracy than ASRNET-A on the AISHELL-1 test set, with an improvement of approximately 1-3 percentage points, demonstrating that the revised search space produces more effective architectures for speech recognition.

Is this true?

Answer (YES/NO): NO